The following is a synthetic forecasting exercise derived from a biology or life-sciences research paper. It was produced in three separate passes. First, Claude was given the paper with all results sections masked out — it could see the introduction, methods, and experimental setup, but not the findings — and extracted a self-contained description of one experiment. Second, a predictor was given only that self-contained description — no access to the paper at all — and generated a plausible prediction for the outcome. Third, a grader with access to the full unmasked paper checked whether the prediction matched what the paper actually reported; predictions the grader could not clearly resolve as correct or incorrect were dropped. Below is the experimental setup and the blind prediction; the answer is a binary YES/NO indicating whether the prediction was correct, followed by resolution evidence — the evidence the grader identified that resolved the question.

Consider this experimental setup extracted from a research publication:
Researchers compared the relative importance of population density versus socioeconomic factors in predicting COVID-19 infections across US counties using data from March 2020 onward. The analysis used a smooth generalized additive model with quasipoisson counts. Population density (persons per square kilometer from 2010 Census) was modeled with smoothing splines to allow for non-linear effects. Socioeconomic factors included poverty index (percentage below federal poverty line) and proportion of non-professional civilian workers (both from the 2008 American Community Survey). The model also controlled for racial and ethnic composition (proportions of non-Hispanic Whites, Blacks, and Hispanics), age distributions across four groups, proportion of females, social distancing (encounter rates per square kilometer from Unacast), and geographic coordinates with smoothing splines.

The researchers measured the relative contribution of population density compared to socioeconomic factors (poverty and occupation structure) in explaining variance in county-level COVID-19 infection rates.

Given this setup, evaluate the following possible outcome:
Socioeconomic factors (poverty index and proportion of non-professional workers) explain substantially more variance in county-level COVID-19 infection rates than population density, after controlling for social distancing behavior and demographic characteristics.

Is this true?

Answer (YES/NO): NO